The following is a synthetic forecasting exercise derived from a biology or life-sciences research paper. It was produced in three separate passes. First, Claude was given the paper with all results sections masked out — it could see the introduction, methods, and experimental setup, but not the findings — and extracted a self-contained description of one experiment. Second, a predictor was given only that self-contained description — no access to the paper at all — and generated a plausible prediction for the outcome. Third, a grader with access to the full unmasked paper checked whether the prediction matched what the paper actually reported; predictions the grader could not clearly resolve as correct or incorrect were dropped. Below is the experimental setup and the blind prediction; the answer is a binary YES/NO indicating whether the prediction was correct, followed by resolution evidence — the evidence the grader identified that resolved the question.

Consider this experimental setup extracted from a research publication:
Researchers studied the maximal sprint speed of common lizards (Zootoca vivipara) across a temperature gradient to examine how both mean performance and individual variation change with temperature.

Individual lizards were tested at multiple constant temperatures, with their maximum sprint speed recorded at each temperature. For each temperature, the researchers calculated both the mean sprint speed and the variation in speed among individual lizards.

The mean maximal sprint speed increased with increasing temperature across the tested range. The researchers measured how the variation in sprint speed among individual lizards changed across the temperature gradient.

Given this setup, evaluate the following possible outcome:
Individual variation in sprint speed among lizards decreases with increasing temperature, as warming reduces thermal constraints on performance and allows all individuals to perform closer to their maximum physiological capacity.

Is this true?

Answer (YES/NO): NO